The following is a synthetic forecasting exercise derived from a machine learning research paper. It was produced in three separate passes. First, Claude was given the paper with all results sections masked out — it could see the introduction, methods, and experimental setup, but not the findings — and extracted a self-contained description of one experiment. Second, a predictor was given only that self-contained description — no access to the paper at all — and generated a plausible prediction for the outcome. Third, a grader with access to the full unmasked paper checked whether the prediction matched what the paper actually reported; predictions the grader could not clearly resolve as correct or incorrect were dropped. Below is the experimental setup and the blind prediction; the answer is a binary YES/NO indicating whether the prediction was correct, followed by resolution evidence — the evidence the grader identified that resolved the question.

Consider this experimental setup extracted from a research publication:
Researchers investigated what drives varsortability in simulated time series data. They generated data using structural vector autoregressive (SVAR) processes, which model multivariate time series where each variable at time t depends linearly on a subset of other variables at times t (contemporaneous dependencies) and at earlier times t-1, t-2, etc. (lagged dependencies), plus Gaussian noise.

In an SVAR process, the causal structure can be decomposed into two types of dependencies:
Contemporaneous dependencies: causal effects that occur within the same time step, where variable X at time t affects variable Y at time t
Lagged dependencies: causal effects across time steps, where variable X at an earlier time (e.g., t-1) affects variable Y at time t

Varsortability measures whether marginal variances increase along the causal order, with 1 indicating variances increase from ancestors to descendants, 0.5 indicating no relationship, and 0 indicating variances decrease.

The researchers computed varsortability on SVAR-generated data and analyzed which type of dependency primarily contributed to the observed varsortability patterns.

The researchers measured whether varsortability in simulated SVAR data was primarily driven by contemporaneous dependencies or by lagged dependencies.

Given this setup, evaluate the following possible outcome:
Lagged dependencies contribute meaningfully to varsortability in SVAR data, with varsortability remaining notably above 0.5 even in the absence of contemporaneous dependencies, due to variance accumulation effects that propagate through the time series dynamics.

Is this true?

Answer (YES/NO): NO